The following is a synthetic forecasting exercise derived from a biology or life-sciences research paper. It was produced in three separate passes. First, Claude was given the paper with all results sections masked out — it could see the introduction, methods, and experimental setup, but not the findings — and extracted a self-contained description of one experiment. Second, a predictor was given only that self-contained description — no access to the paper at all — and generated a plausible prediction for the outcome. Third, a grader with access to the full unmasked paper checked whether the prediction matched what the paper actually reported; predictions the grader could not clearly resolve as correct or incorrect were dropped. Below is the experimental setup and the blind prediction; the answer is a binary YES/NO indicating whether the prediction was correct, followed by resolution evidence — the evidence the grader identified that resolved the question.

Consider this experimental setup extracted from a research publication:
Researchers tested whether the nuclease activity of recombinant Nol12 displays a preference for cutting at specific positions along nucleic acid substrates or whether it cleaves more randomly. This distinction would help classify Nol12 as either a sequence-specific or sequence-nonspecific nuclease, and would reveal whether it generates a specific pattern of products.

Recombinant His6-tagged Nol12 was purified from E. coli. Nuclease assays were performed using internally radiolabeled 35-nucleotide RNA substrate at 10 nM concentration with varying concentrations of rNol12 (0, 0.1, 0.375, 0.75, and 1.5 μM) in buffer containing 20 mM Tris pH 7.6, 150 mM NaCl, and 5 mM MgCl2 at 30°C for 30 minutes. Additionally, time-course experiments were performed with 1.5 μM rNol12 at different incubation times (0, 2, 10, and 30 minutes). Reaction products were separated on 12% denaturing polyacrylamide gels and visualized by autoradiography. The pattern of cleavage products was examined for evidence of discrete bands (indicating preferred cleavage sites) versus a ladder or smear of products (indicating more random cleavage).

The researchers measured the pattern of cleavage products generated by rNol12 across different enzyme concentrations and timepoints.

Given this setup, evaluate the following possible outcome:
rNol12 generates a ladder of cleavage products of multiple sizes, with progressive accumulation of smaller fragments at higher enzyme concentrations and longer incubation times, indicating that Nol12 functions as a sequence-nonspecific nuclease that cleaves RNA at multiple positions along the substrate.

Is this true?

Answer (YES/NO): YES